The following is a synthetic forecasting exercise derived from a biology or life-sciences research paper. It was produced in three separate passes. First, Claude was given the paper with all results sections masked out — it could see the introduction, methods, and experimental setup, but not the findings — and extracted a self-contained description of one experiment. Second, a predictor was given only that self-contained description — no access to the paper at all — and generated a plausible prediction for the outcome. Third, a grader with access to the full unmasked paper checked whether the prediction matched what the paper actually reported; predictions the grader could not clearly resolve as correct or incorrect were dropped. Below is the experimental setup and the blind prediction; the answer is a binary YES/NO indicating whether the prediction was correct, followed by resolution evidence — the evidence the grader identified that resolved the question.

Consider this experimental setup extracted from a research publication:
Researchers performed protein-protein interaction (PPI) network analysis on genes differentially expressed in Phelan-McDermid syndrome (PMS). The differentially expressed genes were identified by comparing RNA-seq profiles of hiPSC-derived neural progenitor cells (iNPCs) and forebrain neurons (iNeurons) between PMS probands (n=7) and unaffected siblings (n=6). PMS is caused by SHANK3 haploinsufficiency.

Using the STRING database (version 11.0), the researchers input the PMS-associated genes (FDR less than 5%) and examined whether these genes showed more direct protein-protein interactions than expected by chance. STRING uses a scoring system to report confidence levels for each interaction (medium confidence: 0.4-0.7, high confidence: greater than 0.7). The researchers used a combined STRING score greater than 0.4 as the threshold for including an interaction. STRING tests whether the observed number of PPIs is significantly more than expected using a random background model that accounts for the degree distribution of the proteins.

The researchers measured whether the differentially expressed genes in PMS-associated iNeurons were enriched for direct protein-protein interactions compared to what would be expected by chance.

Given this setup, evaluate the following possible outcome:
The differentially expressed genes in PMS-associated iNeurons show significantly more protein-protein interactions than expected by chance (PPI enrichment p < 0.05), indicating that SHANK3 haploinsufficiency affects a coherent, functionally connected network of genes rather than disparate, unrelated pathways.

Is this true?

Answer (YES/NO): YES